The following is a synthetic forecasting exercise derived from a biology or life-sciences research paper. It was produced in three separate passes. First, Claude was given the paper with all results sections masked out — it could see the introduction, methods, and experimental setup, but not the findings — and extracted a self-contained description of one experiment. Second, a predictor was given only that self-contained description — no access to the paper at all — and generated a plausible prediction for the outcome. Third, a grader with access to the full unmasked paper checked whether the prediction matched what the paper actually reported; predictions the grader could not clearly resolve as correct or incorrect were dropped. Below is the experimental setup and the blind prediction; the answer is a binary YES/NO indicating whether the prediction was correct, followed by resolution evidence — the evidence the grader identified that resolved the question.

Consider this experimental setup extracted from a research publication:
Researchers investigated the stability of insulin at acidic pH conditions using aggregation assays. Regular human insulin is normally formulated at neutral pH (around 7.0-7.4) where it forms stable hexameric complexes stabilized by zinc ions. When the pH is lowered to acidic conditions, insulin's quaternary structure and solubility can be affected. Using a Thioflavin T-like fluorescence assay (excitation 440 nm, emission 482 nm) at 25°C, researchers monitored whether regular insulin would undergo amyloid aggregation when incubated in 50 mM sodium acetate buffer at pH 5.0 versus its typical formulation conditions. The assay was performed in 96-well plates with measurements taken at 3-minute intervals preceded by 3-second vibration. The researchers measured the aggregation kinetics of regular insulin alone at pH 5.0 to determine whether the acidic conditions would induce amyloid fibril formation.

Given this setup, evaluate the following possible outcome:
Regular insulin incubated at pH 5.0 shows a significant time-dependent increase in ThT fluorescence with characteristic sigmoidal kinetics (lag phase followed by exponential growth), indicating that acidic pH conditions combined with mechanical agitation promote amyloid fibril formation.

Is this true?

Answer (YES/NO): NO